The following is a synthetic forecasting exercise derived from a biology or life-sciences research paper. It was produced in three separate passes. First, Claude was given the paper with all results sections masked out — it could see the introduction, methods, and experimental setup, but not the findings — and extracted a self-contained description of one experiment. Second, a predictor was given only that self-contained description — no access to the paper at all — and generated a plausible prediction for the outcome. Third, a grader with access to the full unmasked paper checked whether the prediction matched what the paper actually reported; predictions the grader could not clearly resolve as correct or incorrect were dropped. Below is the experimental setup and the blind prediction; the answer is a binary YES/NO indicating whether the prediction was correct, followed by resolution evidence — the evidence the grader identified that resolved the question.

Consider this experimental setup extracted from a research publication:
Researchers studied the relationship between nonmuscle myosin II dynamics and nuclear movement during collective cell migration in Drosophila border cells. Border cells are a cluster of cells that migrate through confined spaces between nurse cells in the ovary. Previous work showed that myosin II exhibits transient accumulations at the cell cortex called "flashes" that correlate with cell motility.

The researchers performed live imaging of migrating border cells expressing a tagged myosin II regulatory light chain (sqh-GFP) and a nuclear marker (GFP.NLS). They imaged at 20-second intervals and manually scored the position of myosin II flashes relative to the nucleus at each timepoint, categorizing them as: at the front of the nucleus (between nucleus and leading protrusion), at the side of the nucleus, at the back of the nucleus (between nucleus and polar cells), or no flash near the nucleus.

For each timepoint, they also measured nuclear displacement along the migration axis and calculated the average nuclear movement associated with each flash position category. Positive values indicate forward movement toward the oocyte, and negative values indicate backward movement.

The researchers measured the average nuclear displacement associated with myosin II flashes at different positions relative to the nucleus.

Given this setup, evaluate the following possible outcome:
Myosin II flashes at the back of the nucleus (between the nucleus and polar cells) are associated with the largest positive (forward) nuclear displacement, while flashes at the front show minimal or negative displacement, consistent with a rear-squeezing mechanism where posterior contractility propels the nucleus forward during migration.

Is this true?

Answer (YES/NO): YES